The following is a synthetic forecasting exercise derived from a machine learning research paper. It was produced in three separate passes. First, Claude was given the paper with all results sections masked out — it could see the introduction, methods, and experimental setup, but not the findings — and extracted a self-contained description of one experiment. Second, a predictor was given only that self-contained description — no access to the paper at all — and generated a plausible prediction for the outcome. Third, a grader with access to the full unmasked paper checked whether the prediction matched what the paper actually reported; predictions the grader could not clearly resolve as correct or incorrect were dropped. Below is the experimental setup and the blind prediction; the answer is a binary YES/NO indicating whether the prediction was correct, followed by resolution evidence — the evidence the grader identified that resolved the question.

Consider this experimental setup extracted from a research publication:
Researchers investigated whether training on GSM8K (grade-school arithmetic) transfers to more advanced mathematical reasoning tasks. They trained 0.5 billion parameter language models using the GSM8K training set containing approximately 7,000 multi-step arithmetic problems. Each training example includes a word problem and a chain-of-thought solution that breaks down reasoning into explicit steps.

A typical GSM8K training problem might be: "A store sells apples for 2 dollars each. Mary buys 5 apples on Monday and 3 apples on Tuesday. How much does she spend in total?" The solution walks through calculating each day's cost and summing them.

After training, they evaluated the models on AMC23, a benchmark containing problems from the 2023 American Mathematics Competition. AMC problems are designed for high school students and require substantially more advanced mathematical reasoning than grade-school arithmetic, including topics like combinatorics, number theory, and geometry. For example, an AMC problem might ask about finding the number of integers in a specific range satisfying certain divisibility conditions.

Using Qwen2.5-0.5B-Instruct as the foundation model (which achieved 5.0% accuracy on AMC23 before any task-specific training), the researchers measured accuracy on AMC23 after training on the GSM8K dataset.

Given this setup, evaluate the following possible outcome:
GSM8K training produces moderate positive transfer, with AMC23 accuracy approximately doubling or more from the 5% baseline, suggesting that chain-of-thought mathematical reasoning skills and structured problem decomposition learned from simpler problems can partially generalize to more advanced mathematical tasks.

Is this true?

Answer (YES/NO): YES